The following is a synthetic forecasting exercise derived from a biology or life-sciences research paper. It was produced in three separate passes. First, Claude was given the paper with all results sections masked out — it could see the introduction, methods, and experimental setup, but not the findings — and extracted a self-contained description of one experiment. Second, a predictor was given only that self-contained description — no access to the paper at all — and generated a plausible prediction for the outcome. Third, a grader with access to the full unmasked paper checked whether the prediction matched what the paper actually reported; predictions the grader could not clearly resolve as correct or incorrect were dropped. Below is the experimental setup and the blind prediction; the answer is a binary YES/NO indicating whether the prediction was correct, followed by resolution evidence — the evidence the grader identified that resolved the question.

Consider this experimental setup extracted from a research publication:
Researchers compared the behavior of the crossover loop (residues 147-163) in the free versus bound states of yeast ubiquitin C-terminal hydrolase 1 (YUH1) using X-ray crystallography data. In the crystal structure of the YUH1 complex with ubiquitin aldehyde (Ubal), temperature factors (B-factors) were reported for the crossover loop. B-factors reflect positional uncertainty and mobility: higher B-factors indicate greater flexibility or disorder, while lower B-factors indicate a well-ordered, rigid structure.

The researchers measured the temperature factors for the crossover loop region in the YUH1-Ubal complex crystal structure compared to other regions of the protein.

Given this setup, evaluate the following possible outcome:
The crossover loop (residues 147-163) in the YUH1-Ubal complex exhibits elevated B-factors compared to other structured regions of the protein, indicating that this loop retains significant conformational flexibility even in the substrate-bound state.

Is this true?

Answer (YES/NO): NO